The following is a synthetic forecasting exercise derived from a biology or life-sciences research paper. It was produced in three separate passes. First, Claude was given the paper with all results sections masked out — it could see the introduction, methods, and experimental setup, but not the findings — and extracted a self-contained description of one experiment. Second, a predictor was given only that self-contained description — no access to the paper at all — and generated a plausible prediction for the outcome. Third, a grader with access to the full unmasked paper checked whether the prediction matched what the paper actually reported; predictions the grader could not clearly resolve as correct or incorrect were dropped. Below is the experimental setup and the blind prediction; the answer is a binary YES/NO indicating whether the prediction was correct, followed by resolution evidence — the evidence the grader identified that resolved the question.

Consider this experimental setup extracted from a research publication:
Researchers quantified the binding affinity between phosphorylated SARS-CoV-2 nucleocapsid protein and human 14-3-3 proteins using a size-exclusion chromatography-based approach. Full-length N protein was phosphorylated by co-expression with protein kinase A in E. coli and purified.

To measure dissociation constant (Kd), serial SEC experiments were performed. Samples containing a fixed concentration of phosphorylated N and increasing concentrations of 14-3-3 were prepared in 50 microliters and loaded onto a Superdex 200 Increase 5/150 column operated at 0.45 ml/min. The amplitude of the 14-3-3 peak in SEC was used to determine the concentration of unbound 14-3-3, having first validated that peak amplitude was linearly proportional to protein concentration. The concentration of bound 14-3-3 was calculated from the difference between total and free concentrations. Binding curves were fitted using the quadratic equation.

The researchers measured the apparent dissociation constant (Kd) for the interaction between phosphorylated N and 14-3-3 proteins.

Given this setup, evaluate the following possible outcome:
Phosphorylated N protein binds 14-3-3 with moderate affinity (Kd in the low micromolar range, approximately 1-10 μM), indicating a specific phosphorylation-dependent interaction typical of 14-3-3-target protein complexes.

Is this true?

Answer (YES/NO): YES